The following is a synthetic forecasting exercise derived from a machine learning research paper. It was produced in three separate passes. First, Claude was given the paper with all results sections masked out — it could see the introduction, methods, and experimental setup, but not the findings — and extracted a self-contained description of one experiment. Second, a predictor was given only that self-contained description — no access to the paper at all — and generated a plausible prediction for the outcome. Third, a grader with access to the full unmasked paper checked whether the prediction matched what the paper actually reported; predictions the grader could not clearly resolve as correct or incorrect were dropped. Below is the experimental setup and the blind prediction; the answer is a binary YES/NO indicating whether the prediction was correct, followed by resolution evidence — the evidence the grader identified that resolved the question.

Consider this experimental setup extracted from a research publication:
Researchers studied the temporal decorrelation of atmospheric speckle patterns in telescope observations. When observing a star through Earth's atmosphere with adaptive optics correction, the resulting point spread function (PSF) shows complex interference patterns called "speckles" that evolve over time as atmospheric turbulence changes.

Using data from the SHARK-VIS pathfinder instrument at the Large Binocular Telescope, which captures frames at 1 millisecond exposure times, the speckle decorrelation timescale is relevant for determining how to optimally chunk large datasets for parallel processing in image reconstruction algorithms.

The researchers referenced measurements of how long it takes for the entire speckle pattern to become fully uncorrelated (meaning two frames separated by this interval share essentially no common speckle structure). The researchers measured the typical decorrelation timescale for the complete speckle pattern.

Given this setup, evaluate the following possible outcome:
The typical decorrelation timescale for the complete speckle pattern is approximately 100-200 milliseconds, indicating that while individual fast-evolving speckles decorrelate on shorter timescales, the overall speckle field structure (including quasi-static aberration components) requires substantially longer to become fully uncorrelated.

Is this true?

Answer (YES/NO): NO